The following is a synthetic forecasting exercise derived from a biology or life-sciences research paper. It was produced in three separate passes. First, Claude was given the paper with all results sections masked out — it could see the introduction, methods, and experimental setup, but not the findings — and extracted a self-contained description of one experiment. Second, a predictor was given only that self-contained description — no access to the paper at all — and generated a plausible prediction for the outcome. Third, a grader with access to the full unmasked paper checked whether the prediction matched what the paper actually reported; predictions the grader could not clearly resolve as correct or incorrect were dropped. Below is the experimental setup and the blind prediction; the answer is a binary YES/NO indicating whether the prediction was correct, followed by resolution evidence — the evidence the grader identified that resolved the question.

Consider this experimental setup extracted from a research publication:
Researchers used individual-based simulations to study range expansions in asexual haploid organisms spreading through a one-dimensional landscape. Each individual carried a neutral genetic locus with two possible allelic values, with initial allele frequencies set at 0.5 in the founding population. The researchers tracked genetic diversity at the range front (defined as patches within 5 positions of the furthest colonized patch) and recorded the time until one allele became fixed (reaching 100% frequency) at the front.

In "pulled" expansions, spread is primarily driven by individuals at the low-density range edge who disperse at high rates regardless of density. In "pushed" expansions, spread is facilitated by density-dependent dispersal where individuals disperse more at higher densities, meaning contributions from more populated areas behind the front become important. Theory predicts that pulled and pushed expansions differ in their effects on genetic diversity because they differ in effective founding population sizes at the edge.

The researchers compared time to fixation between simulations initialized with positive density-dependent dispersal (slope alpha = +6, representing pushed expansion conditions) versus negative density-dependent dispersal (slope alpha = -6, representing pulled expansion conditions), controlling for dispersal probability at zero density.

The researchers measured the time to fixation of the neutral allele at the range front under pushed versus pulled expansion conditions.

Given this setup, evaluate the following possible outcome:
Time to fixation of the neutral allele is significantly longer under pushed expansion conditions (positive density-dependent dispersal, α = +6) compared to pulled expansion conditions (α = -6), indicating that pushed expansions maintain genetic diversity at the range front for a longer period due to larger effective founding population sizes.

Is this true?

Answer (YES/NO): NO